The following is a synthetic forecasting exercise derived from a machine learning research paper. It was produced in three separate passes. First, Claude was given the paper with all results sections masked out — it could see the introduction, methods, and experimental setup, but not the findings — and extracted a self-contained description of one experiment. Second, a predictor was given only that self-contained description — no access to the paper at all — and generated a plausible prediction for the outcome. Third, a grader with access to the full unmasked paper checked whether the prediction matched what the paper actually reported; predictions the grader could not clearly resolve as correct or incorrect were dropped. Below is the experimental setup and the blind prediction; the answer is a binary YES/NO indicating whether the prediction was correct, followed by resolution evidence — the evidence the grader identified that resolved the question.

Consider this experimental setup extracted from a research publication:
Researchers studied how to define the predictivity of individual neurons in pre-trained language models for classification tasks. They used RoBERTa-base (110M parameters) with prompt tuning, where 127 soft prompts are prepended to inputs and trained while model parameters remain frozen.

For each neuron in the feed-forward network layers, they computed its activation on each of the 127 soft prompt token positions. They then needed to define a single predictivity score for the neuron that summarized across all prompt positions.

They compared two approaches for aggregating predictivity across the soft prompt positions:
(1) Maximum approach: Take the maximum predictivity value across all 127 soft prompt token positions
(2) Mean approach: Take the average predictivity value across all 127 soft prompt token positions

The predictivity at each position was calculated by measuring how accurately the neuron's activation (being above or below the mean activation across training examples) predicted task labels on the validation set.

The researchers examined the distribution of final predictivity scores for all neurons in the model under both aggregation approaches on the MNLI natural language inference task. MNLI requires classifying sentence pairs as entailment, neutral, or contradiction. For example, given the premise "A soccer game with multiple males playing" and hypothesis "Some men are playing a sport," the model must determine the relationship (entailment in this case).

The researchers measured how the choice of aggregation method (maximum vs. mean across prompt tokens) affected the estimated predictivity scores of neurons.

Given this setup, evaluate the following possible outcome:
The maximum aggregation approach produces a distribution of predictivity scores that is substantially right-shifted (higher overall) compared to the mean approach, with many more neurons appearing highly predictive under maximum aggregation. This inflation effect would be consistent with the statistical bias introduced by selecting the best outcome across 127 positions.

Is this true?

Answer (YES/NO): YES